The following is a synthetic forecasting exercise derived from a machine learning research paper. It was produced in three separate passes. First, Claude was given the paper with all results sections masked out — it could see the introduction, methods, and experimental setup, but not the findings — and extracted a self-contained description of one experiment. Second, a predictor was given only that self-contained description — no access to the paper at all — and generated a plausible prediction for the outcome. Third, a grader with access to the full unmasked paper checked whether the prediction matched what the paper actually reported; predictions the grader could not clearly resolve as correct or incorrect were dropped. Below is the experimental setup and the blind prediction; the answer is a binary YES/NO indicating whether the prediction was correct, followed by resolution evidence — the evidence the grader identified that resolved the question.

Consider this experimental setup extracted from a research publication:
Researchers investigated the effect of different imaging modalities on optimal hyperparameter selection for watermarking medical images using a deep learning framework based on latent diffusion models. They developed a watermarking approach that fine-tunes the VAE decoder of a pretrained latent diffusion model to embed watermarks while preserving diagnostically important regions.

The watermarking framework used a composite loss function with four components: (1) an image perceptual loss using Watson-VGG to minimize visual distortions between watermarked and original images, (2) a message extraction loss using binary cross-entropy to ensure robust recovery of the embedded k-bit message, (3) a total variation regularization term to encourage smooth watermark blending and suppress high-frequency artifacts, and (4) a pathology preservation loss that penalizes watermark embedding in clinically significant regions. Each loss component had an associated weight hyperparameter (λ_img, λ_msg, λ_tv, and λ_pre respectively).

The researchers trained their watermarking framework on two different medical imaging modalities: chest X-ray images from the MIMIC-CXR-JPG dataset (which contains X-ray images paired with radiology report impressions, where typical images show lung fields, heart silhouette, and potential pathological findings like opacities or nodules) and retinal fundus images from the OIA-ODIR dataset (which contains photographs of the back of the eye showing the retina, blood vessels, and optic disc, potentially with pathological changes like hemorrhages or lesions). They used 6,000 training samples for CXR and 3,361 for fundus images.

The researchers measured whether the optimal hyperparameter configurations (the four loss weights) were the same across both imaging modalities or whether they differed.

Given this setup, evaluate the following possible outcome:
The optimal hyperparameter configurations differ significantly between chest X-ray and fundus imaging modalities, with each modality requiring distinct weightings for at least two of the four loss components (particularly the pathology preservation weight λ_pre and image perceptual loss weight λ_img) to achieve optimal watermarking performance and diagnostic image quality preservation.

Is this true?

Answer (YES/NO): NO